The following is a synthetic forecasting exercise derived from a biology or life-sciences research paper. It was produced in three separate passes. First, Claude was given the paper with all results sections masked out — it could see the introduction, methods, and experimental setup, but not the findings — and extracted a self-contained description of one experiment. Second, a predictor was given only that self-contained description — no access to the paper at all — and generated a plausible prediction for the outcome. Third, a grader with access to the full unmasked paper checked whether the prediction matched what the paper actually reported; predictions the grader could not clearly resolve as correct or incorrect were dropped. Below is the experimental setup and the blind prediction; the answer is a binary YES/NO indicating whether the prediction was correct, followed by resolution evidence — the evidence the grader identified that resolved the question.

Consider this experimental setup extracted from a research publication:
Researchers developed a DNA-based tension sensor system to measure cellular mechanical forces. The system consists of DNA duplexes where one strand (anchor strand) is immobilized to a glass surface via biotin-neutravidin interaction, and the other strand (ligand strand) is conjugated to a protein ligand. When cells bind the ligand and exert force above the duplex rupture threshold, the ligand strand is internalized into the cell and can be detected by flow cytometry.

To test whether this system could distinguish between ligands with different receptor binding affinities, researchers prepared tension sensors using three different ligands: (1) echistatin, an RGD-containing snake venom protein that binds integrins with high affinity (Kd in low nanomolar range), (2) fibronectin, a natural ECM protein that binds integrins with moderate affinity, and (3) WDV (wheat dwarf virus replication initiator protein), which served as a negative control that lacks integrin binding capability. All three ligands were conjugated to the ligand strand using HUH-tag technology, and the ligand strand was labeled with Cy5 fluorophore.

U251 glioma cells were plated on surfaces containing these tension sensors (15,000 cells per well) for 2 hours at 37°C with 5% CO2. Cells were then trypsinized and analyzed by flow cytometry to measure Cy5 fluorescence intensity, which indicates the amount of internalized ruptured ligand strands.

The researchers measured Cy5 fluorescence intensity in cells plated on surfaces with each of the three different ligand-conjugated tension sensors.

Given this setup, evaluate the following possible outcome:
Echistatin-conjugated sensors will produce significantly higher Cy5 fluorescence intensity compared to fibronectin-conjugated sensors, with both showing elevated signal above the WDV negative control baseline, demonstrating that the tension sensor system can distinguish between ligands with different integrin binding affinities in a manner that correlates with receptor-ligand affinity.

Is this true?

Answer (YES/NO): YES